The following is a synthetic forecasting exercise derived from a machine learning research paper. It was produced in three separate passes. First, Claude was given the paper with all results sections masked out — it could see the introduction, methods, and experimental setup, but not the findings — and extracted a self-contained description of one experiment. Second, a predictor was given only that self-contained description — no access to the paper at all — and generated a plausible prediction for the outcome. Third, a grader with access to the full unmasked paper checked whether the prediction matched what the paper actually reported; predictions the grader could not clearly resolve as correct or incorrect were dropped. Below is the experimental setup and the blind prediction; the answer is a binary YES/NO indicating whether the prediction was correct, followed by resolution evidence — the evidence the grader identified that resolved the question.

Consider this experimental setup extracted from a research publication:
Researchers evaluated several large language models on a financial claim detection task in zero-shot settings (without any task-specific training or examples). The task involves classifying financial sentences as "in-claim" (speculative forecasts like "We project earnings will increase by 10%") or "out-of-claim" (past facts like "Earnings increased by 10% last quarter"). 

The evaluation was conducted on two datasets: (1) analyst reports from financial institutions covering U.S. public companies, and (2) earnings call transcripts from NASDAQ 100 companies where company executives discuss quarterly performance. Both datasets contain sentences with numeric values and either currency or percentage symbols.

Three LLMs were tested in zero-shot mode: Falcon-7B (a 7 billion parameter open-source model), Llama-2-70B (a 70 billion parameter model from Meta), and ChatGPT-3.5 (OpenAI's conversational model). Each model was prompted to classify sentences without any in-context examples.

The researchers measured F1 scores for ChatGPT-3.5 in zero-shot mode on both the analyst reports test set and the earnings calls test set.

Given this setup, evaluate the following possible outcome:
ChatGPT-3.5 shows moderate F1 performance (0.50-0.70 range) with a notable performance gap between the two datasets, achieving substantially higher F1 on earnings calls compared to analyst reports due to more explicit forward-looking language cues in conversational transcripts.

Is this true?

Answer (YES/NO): NO